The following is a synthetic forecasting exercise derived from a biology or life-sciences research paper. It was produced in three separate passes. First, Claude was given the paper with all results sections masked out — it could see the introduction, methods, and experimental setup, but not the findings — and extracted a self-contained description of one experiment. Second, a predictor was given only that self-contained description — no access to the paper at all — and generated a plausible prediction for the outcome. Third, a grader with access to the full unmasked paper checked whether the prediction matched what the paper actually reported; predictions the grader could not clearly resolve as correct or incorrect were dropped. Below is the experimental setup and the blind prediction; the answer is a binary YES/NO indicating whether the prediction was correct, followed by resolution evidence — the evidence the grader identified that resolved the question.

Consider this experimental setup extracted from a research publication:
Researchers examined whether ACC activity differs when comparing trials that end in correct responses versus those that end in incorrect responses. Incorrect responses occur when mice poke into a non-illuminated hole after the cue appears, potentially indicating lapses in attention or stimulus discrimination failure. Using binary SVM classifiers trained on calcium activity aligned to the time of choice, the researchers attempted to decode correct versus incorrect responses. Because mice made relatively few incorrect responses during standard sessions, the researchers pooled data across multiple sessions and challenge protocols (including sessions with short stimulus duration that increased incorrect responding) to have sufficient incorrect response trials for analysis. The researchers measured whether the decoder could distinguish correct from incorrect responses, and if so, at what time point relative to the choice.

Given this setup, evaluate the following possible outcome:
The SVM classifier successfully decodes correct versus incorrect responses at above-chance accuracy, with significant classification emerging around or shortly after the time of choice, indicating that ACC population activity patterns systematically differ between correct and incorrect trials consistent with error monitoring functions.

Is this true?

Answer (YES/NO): YES